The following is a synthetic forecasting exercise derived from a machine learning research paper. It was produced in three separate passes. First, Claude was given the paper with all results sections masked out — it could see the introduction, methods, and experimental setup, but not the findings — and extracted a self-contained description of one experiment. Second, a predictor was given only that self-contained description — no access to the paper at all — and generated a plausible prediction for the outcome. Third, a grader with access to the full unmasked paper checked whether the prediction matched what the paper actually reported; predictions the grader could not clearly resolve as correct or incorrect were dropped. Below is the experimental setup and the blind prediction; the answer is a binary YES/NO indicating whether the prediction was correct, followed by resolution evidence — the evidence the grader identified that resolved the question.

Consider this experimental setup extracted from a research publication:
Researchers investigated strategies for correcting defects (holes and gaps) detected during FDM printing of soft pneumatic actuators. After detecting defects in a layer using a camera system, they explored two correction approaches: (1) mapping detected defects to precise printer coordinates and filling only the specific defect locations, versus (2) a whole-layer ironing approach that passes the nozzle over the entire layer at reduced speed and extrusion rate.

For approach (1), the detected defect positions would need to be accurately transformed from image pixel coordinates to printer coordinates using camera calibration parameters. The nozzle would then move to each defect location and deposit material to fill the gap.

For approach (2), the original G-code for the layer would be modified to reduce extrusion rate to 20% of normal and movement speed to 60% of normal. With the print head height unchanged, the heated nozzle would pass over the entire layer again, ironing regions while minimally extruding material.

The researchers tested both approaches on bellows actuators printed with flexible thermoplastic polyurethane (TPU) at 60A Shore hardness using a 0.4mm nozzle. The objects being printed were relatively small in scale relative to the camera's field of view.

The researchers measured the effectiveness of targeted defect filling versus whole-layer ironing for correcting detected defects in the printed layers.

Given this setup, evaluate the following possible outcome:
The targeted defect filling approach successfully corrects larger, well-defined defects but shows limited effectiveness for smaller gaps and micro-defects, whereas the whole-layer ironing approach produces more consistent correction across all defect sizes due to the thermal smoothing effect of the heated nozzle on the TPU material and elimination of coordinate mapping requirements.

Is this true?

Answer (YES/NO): NO